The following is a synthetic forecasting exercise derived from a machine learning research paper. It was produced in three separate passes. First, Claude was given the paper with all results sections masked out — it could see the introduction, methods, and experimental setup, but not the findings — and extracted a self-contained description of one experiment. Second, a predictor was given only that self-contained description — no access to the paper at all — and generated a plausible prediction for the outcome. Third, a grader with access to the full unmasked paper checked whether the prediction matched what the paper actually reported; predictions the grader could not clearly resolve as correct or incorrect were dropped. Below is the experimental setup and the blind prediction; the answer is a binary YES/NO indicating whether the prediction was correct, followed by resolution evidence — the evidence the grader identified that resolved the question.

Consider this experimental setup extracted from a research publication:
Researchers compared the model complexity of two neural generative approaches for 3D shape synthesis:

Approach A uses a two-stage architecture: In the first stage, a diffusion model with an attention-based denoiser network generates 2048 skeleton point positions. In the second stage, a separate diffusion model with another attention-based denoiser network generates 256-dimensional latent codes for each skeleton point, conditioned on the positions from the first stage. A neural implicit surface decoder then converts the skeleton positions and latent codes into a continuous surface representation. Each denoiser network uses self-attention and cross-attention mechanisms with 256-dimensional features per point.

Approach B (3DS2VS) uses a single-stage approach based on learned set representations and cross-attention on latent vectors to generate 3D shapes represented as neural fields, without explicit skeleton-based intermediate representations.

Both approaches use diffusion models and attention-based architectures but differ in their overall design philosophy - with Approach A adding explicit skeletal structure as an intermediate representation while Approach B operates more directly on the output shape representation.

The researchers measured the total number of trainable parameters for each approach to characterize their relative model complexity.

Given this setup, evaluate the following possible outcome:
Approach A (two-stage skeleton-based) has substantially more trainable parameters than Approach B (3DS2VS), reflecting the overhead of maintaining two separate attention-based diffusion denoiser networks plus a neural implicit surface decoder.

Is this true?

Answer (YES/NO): NO